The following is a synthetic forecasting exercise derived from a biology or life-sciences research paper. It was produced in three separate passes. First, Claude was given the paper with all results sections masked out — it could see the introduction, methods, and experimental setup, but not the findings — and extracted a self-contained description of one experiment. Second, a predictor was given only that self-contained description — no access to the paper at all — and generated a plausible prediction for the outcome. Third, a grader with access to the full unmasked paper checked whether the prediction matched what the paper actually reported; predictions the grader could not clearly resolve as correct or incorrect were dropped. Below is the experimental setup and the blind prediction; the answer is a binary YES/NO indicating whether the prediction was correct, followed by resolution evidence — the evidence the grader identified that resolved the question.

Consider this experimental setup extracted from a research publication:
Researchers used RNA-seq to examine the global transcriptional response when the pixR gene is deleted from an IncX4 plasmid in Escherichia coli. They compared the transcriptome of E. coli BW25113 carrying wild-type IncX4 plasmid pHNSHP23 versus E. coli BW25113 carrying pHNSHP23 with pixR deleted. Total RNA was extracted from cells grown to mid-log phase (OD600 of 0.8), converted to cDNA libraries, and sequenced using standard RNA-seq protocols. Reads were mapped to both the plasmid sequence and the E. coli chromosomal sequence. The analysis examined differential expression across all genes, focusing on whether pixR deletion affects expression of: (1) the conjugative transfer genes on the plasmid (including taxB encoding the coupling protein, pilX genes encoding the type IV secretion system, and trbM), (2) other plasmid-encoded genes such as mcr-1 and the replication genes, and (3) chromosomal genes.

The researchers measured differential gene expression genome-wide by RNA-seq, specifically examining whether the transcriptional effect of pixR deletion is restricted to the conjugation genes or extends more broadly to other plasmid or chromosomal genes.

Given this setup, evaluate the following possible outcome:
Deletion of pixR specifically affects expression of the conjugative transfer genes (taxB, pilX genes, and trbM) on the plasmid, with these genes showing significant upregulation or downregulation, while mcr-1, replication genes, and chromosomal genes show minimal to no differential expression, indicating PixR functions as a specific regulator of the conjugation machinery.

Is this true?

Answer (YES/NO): NO